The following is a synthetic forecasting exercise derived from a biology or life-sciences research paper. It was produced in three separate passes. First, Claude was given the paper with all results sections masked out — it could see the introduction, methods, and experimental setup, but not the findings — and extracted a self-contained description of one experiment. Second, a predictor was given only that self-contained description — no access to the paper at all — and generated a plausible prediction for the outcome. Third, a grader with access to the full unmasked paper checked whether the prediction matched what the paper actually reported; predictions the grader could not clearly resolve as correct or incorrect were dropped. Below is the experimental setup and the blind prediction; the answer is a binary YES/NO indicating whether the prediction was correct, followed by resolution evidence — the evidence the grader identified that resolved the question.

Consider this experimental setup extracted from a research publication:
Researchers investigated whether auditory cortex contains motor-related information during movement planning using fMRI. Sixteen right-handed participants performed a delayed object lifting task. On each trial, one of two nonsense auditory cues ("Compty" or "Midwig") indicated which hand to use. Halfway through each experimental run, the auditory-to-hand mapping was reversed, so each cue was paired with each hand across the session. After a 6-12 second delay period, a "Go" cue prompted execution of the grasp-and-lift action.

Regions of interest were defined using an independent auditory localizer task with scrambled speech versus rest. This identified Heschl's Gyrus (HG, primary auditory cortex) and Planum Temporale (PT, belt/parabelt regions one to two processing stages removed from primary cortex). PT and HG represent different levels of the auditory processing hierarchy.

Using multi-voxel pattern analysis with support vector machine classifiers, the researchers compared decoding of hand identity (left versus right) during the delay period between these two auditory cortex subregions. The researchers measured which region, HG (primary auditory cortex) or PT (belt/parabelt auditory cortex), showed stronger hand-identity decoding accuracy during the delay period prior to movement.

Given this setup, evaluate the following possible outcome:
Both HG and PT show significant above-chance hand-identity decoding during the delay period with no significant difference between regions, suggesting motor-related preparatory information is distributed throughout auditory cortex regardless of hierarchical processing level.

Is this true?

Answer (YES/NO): NO